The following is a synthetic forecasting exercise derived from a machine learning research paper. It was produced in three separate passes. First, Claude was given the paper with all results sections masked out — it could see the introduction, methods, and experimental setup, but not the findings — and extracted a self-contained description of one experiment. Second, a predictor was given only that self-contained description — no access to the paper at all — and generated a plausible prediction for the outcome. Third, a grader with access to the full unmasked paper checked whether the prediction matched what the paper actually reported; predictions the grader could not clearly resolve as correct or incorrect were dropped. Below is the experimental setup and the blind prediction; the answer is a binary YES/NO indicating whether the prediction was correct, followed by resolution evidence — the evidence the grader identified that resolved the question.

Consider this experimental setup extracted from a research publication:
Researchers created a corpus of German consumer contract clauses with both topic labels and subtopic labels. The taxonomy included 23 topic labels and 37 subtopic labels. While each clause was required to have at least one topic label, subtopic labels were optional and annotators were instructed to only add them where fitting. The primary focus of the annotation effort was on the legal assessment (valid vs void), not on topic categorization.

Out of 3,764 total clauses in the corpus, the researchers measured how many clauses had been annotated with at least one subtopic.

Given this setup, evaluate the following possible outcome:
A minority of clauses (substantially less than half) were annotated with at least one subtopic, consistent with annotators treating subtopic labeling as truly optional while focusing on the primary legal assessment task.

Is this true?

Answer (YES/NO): YES